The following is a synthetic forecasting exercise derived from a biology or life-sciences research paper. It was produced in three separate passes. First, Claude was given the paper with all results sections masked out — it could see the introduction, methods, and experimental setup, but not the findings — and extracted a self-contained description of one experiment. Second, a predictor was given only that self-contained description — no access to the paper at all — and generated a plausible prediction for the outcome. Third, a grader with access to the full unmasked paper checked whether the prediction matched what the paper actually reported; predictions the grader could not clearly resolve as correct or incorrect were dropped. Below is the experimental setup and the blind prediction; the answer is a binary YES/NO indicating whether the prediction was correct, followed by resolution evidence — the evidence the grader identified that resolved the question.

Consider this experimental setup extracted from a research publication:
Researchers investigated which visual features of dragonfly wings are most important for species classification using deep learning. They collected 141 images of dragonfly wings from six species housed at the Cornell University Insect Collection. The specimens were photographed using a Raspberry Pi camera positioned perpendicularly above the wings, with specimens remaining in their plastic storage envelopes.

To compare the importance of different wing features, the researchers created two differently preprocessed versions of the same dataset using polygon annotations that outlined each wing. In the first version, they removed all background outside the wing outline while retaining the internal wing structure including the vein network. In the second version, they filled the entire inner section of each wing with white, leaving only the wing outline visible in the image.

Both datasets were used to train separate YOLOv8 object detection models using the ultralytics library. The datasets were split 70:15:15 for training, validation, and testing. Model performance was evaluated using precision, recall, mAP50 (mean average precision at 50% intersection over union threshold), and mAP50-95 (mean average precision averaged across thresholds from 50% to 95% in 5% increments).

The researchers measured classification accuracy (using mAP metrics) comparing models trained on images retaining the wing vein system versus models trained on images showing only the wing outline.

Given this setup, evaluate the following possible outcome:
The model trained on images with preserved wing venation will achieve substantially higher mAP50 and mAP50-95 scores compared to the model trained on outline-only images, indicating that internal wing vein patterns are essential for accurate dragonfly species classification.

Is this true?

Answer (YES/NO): NO